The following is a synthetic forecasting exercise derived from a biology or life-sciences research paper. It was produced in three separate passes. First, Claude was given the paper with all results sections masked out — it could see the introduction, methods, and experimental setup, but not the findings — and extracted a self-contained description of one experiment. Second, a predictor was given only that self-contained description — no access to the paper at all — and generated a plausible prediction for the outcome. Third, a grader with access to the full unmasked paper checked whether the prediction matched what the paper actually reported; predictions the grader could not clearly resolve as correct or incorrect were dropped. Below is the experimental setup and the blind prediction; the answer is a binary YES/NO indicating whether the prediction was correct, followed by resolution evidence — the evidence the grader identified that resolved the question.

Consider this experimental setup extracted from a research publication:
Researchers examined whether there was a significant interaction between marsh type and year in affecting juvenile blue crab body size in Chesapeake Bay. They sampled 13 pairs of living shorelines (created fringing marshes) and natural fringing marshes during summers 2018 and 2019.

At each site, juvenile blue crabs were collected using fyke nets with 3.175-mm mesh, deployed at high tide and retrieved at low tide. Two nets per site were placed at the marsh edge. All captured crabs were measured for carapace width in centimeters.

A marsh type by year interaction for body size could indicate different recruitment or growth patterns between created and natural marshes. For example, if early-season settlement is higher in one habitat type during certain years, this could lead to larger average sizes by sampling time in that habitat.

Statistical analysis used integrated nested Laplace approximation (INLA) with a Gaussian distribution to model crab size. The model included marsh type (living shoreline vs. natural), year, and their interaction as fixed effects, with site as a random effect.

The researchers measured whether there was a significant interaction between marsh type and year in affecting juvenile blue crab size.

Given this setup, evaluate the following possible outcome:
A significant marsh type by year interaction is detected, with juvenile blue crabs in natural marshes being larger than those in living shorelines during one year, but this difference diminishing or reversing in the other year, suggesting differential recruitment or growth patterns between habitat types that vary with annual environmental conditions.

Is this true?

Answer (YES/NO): NO